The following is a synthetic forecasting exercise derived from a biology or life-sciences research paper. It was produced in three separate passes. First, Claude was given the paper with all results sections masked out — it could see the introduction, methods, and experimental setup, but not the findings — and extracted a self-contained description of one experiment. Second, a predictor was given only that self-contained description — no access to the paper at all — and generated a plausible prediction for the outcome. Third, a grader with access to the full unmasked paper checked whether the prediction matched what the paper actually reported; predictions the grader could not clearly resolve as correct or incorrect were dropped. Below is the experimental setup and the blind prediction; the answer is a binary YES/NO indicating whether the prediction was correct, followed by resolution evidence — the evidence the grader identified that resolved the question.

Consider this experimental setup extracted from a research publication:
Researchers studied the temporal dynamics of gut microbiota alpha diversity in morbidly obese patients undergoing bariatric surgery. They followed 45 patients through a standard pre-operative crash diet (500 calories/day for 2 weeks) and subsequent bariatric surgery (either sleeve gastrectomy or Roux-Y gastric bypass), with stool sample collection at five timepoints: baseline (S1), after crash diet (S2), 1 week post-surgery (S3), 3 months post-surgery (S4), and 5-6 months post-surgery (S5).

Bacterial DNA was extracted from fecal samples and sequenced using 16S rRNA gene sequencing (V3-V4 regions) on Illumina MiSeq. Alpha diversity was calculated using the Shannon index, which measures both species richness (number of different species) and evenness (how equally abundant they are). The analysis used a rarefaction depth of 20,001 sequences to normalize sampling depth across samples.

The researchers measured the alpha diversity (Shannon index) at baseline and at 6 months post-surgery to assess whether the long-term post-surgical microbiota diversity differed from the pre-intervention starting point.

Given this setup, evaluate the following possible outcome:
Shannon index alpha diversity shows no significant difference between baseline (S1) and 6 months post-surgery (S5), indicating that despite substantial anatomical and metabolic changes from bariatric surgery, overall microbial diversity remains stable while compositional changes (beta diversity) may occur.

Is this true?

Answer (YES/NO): YES